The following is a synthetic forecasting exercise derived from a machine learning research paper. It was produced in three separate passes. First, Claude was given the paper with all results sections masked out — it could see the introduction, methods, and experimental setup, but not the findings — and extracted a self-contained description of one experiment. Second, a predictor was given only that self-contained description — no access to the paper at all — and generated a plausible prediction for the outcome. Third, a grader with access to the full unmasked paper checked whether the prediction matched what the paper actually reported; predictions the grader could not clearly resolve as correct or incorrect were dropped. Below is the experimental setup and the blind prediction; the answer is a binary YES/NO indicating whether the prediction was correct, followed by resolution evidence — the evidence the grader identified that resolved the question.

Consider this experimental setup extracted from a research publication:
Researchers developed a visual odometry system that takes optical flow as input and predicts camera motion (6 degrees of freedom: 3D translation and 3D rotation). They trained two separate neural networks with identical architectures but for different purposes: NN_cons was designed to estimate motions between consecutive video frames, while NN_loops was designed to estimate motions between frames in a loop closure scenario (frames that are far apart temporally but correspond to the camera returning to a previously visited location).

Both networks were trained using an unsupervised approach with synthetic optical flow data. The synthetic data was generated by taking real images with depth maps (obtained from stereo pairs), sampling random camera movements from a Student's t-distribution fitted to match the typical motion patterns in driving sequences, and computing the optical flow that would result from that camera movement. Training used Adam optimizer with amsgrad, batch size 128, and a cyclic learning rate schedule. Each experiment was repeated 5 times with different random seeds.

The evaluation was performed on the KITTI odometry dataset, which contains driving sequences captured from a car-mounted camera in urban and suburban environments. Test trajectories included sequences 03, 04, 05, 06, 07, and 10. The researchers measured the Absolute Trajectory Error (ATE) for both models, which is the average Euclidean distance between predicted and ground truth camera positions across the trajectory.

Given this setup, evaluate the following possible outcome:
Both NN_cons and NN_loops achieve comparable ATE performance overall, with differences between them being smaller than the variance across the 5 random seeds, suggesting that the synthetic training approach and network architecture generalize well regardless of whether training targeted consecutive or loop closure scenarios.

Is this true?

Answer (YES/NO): NO